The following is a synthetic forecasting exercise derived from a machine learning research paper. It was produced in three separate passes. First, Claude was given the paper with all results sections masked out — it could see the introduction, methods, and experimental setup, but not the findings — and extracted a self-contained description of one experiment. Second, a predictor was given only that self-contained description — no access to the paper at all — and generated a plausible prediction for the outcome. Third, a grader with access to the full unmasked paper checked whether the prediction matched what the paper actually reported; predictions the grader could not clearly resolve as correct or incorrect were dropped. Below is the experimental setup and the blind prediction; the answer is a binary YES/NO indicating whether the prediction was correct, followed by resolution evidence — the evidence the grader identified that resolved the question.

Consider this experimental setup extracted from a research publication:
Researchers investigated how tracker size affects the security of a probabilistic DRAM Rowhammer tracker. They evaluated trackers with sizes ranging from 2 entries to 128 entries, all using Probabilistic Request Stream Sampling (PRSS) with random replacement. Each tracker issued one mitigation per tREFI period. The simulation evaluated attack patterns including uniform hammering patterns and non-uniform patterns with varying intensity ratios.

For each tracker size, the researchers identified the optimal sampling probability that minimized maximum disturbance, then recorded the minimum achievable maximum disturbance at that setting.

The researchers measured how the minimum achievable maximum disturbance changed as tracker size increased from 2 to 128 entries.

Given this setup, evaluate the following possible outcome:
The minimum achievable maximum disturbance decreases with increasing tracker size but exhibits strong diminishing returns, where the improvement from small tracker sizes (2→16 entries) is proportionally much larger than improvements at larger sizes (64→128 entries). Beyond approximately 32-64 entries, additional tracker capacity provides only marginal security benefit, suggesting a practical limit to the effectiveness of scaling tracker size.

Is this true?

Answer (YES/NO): NO